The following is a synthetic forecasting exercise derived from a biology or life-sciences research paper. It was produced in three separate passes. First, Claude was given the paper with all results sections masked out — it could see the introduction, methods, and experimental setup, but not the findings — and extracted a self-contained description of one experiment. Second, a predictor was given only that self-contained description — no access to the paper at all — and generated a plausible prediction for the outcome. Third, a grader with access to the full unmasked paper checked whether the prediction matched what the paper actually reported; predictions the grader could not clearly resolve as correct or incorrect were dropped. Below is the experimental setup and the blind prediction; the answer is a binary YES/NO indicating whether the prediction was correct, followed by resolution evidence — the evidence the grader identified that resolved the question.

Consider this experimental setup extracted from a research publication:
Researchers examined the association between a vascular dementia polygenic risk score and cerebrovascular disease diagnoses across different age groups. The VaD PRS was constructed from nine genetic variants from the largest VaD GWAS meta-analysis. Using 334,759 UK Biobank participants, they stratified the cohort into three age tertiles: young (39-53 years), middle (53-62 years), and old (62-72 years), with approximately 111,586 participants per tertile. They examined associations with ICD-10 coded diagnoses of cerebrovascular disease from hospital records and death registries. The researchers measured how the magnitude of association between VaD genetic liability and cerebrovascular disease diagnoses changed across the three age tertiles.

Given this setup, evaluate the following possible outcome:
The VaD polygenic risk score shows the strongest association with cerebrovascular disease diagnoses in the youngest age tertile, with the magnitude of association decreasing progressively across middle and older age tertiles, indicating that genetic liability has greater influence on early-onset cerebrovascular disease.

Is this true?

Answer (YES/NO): NO